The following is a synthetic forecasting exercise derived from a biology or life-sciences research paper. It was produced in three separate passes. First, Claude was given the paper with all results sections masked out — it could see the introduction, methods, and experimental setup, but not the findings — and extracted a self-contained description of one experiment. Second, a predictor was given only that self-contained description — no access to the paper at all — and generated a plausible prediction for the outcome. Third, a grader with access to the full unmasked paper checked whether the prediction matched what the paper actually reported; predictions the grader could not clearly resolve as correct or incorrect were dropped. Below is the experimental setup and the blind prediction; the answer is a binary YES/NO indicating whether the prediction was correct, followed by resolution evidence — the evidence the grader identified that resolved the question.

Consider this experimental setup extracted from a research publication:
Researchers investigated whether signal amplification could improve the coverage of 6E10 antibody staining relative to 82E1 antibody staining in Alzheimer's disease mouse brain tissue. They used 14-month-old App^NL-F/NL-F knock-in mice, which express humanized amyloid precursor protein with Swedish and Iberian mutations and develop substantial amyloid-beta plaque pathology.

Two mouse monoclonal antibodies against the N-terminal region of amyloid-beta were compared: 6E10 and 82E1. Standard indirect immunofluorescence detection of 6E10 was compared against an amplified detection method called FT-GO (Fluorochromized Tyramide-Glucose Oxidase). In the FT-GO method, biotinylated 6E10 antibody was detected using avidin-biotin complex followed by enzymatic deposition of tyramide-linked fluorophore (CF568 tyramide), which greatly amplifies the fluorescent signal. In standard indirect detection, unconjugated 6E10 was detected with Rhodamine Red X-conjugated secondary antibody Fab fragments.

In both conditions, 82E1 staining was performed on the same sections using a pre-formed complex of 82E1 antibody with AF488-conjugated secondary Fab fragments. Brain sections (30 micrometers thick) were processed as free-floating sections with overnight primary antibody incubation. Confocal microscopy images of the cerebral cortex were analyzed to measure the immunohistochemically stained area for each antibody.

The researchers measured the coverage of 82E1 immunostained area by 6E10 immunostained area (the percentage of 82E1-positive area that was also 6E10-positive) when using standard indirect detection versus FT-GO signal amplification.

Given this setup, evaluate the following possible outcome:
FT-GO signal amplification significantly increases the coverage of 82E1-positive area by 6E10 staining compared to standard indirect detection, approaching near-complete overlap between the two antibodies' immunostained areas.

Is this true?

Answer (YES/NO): NO